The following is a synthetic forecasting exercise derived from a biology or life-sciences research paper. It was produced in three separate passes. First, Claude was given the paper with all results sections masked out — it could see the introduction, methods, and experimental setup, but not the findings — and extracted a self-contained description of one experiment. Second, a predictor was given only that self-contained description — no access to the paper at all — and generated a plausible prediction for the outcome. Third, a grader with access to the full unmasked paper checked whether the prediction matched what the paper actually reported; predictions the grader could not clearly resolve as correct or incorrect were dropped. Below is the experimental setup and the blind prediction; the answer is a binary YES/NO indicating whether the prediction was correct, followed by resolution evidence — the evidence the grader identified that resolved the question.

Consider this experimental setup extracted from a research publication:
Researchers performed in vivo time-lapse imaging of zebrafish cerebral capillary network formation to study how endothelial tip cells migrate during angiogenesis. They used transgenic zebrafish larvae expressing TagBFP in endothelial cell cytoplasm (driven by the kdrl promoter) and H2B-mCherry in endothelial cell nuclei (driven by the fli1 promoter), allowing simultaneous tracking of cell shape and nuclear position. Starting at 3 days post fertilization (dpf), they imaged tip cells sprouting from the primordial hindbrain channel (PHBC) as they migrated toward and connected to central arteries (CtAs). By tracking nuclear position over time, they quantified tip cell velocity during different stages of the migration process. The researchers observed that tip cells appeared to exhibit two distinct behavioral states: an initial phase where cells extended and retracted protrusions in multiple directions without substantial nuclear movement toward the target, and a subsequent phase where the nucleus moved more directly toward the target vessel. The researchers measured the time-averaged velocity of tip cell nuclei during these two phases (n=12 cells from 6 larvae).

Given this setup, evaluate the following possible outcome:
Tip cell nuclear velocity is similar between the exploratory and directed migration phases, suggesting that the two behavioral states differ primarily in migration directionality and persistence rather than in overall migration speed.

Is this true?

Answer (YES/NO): NO